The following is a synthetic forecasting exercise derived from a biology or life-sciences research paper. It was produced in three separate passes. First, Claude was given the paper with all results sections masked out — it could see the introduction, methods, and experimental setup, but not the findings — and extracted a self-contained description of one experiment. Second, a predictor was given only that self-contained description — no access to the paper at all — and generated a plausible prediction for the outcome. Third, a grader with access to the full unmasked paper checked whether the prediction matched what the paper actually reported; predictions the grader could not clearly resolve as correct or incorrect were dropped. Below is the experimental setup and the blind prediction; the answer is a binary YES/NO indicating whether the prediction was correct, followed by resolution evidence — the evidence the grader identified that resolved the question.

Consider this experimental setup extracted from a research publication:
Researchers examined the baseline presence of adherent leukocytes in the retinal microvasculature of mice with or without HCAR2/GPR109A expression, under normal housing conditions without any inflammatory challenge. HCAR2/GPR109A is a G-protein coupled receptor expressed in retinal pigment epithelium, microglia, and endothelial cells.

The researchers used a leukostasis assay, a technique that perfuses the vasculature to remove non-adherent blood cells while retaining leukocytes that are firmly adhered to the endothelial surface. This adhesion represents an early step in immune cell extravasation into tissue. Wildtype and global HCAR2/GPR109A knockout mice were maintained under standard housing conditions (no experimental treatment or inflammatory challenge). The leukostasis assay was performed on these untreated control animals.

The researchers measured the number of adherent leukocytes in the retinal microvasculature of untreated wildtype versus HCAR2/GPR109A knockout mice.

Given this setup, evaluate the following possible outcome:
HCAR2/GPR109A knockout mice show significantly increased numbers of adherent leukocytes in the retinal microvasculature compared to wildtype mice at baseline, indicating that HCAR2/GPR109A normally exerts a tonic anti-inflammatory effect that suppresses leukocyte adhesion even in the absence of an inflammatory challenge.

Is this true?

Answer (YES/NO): YES